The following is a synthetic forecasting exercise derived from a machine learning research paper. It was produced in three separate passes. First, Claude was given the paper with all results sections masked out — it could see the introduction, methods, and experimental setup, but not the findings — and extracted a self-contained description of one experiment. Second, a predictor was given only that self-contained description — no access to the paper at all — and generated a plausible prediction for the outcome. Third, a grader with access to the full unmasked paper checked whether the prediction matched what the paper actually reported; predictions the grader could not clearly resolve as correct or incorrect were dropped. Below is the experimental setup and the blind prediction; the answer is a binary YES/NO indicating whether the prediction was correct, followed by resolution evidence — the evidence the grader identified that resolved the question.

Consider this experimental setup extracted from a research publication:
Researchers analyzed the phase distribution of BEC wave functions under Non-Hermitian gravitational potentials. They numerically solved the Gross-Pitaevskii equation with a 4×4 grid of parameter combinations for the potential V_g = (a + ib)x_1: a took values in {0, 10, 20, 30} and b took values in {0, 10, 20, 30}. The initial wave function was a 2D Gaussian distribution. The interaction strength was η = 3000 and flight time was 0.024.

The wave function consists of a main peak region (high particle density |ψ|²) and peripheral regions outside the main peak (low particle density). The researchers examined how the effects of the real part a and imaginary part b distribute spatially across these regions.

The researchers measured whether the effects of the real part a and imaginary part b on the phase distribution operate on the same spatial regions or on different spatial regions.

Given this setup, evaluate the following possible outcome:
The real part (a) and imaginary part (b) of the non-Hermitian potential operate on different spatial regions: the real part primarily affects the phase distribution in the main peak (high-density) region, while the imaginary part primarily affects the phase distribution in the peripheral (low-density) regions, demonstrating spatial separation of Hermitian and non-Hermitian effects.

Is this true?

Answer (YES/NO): NO